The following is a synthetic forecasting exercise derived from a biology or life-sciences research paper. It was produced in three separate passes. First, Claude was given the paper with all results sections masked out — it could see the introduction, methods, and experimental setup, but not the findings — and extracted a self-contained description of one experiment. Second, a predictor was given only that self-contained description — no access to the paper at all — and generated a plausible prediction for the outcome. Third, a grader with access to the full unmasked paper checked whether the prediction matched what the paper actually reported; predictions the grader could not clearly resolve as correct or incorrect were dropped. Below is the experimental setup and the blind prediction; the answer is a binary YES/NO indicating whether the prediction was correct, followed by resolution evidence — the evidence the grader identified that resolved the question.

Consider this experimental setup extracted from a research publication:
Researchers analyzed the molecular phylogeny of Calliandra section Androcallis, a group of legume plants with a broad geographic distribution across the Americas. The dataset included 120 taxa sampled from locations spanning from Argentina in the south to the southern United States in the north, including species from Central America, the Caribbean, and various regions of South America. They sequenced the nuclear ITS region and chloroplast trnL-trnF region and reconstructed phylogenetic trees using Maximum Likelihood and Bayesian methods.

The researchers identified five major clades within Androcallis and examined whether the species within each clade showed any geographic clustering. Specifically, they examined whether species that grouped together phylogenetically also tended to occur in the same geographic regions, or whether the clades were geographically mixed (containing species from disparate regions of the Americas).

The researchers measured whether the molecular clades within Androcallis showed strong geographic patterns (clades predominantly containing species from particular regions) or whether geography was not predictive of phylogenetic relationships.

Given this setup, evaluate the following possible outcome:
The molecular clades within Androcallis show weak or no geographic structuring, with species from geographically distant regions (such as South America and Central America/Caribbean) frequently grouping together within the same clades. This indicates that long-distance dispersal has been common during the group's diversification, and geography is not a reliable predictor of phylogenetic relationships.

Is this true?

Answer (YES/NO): NO